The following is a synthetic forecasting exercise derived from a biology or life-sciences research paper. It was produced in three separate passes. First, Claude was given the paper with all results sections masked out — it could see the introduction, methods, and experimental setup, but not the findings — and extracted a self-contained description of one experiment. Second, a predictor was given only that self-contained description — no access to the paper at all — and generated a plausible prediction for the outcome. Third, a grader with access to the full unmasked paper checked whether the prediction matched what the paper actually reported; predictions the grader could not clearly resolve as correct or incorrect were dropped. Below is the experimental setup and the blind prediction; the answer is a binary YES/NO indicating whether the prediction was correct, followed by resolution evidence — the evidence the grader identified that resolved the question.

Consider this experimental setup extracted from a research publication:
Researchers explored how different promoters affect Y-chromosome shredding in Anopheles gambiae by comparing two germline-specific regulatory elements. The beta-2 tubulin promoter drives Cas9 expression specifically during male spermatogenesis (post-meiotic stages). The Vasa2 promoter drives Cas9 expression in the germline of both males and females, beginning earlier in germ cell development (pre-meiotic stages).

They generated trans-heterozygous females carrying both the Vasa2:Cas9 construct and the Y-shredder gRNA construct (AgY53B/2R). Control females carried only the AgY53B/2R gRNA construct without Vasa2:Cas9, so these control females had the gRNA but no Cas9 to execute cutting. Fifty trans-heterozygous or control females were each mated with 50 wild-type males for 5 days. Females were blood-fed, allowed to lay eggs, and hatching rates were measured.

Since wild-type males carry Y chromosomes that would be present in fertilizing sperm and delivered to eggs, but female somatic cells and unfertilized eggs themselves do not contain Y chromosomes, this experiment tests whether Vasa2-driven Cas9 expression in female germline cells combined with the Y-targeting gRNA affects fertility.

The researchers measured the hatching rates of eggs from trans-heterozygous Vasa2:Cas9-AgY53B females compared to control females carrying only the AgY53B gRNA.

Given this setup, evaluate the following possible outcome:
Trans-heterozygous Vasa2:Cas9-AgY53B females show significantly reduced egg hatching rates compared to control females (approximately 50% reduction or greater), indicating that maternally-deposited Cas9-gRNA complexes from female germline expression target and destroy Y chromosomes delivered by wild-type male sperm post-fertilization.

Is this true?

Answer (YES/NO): YES